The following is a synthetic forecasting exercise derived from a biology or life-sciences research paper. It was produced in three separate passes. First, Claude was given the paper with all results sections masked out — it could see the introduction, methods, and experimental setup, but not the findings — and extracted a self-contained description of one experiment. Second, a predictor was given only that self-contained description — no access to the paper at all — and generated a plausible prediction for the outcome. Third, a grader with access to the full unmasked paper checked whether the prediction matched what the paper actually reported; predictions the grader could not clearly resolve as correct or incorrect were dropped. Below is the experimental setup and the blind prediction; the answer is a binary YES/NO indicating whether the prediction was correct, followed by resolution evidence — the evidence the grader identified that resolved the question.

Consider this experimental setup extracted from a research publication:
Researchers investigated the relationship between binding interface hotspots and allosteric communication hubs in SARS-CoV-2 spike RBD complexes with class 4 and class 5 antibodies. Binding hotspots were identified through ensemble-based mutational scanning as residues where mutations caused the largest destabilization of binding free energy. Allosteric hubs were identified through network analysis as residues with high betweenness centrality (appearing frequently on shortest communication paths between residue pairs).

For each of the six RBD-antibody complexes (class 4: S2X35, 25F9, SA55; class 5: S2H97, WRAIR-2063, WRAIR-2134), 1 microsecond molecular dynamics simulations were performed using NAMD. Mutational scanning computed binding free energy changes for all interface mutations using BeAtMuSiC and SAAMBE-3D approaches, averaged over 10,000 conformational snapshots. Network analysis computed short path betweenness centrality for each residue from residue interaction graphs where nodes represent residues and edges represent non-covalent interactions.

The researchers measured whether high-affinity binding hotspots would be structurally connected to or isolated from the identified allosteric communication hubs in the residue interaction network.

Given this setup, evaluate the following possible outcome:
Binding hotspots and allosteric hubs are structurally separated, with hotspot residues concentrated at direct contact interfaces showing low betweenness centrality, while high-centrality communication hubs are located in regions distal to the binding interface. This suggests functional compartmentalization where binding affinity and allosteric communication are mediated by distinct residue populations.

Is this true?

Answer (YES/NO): NO